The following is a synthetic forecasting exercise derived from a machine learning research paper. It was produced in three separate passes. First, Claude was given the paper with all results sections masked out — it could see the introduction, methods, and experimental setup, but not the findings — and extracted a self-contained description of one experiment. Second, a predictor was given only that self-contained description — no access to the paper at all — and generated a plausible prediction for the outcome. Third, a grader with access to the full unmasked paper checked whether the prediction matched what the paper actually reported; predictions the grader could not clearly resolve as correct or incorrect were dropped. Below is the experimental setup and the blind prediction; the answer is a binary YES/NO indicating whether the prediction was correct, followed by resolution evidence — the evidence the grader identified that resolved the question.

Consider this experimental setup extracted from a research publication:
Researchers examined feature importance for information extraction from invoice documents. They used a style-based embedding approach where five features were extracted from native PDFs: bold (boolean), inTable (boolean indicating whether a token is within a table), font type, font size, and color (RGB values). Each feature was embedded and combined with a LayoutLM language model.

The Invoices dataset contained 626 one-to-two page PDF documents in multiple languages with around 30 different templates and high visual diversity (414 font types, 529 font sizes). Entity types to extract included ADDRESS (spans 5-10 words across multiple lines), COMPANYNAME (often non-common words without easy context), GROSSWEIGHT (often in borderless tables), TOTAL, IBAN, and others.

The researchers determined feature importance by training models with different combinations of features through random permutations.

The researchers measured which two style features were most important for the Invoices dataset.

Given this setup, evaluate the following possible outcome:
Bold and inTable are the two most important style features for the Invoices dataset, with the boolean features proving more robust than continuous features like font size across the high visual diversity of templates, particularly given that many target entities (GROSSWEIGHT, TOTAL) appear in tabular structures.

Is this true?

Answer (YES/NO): NO